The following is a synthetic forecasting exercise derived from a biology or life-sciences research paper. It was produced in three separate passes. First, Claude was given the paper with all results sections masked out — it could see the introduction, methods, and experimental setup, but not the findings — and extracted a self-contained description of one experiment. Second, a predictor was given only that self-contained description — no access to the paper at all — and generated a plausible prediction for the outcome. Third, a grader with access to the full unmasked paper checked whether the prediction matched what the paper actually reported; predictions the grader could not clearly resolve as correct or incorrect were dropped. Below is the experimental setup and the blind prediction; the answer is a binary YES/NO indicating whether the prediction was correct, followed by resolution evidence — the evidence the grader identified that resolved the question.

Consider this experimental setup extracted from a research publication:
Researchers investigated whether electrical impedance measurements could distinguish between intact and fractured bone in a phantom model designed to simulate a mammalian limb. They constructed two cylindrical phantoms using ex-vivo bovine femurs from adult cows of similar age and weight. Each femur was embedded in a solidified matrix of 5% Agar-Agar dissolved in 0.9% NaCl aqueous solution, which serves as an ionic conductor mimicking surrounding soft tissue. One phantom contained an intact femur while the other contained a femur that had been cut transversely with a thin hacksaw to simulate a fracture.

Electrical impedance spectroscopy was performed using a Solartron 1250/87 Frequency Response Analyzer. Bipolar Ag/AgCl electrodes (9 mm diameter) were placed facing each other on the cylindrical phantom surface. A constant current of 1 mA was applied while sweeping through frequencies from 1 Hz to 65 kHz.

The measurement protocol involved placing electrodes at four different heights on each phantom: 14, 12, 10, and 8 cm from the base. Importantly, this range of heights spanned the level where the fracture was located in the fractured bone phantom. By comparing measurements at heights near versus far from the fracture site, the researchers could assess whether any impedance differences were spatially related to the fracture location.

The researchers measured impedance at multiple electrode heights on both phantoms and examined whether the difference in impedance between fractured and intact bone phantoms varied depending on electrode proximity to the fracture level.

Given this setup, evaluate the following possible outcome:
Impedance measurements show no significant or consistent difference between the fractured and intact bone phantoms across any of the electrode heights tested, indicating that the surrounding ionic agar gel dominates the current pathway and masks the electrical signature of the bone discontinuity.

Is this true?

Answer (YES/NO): NO